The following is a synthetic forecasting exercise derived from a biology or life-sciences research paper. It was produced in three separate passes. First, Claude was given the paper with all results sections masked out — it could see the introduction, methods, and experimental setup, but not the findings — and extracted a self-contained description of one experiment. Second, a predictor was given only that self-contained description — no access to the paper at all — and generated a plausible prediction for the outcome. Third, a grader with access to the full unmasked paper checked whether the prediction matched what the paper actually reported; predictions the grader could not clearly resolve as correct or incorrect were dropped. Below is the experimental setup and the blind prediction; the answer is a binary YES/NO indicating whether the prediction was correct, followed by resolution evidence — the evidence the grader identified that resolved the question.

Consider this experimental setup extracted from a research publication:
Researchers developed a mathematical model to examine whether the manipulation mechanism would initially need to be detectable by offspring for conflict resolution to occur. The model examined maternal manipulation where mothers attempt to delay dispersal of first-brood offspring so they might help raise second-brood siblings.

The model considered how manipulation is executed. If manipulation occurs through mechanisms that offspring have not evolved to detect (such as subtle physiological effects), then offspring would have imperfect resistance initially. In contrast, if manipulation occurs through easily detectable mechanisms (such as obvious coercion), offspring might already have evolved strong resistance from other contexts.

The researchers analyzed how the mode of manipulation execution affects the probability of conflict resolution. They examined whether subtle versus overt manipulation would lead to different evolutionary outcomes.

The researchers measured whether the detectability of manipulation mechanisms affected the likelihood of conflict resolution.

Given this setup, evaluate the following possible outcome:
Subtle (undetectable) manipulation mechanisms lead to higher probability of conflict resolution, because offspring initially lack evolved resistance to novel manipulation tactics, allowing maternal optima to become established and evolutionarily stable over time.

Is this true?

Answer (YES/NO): YES